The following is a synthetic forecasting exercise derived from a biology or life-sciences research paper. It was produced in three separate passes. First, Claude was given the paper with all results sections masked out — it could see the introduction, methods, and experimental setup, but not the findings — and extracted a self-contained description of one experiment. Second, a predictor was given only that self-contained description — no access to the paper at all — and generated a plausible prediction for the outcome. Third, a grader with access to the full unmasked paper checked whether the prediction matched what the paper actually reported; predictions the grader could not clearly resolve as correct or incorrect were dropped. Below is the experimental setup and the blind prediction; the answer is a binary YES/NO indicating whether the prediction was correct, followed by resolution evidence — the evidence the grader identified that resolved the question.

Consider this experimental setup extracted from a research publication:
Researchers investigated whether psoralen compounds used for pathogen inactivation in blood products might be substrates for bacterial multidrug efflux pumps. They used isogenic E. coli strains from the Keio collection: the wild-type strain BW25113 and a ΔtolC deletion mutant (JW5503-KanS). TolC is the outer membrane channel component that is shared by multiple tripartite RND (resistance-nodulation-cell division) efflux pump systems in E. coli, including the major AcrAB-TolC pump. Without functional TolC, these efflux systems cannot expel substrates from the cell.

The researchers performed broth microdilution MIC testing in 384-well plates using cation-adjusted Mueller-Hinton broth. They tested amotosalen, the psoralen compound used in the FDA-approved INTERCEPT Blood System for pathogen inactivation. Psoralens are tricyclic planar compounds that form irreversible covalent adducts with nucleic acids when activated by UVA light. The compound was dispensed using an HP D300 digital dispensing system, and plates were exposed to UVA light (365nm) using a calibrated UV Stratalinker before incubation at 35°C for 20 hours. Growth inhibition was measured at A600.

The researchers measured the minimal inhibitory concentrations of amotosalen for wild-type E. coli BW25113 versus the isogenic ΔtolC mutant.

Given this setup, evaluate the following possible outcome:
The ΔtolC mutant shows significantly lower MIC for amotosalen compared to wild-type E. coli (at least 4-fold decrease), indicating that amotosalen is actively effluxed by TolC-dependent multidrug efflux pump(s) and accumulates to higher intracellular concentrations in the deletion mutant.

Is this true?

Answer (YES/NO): YES